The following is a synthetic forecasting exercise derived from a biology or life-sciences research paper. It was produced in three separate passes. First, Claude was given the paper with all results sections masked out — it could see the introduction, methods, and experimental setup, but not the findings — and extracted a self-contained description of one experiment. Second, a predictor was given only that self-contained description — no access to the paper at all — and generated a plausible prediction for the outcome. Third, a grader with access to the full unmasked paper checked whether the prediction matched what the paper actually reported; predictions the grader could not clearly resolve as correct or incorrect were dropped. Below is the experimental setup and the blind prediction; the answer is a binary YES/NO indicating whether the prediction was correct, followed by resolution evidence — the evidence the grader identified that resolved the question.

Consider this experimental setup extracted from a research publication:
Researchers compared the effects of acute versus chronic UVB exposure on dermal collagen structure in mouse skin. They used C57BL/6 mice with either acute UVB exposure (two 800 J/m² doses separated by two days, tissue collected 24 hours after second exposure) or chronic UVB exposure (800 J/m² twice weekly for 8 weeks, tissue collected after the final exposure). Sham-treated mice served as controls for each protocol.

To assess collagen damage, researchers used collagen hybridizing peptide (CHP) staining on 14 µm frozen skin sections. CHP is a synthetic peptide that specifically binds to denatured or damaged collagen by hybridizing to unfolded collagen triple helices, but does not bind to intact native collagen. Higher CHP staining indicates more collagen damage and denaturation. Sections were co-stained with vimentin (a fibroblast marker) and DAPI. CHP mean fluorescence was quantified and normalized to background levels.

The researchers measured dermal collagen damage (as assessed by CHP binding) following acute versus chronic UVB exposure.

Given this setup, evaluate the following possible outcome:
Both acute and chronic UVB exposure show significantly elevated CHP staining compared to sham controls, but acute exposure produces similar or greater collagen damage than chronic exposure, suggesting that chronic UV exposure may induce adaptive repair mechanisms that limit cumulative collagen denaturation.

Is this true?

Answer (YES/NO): NO